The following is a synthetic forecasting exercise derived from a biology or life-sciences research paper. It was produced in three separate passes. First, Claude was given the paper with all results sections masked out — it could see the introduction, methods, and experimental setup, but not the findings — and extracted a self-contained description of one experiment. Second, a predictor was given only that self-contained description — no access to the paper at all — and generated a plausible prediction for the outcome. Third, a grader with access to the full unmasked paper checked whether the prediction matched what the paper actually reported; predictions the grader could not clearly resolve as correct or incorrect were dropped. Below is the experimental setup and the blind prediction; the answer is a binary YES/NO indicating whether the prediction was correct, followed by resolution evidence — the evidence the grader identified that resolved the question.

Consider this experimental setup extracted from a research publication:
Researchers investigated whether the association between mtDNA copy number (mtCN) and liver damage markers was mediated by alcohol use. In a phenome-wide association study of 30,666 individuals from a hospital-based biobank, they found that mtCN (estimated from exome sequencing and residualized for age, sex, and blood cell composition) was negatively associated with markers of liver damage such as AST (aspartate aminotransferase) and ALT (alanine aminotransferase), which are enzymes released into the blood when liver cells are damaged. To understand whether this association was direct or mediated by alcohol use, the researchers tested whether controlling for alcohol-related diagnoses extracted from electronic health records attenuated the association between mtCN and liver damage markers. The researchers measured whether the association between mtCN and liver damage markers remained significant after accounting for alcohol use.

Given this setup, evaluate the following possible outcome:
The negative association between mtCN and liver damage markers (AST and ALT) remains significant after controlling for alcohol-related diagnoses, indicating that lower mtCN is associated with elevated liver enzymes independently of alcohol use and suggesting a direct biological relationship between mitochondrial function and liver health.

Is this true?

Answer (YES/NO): NO